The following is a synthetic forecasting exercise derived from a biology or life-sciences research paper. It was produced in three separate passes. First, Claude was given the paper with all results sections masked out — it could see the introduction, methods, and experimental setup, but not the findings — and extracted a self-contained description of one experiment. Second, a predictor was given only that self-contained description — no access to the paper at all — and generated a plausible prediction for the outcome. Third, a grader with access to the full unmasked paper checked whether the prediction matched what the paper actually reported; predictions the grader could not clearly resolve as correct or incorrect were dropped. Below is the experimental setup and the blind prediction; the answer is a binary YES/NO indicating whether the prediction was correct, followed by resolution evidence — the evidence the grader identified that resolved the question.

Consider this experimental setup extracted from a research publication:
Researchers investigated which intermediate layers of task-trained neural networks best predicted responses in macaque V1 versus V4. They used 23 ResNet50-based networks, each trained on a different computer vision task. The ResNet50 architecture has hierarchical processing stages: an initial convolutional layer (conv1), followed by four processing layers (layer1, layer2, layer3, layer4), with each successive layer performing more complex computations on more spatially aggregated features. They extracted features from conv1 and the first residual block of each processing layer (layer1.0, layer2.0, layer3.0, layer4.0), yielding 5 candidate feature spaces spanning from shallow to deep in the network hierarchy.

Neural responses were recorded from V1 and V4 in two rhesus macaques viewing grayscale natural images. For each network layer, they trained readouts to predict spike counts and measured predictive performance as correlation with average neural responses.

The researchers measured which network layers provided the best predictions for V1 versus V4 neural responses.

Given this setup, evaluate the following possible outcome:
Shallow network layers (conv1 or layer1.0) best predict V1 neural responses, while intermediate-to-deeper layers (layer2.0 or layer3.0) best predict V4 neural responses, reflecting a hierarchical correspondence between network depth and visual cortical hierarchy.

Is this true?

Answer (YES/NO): YES